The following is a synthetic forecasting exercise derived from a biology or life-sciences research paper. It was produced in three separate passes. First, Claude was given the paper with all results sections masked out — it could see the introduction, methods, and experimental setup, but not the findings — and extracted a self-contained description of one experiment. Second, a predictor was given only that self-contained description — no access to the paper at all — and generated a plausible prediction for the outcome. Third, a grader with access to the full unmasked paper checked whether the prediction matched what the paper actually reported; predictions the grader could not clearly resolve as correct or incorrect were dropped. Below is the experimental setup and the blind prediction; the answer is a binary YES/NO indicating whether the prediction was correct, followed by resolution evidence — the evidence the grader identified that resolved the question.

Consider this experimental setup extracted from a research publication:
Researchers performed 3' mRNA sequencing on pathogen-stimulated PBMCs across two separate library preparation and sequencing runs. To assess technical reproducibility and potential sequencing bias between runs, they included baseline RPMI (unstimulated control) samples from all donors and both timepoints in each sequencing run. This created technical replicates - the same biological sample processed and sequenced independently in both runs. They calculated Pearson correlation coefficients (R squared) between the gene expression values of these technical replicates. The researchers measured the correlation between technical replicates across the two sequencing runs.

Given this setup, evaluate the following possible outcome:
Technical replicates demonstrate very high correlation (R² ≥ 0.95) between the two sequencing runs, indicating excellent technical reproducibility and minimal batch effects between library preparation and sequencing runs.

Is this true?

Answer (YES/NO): YES